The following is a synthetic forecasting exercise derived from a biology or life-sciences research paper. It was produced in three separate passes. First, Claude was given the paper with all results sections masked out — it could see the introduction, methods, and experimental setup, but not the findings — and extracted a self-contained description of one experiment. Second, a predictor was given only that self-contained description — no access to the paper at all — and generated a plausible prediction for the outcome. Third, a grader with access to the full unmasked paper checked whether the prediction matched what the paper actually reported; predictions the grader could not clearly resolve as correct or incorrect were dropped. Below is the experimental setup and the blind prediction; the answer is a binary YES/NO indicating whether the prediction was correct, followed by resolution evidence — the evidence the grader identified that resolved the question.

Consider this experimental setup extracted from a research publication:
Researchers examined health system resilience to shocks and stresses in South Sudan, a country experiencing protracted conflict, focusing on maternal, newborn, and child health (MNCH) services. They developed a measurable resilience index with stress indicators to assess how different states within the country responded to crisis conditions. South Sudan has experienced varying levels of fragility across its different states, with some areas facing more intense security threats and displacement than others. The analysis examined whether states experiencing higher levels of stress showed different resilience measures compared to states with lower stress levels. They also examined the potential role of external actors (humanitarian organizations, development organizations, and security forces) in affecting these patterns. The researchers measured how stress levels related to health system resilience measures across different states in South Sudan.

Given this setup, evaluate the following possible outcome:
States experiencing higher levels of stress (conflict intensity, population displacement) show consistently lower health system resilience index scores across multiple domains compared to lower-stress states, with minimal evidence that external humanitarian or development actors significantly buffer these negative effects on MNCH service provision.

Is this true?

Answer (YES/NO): NO